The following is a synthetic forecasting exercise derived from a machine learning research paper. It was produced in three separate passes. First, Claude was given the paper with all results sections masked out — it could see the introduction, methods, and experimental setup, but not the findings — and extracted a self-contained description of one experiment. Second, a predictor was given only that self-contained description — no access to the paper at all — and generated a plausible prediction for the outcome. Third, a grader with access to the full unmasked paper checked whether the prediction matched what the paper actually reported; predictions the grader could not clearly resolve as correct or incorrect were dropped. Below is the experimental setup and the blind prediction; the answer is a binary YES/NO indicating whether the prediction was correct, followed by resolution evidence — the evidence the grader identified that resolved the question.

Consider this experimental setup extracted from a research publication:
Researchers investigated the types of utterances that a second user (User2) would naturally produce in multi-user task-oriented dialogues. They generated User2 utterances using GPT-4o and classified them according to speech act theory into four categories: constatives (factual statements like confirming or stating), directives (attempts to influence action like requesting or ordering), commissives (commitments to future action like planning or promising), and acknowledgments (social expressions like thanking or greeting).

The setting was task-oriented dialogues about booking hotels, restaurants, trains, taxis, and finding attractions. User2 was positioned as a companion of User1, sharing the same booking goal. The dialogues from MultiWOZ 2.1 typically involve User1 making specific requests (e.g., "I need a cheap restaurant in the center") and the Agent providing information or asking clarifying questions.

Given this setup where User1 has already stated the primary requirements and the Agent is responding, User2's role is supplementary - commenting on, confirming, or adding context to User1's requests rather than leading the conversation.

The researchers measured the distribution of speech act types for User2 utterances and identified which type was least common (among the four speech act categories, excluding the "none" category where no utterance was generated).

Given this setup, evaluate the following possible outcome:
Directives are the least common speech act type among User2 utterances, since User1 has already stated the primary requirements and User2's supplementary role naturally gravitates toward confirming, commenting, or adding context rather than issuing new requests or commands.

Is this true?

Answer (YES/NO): YES